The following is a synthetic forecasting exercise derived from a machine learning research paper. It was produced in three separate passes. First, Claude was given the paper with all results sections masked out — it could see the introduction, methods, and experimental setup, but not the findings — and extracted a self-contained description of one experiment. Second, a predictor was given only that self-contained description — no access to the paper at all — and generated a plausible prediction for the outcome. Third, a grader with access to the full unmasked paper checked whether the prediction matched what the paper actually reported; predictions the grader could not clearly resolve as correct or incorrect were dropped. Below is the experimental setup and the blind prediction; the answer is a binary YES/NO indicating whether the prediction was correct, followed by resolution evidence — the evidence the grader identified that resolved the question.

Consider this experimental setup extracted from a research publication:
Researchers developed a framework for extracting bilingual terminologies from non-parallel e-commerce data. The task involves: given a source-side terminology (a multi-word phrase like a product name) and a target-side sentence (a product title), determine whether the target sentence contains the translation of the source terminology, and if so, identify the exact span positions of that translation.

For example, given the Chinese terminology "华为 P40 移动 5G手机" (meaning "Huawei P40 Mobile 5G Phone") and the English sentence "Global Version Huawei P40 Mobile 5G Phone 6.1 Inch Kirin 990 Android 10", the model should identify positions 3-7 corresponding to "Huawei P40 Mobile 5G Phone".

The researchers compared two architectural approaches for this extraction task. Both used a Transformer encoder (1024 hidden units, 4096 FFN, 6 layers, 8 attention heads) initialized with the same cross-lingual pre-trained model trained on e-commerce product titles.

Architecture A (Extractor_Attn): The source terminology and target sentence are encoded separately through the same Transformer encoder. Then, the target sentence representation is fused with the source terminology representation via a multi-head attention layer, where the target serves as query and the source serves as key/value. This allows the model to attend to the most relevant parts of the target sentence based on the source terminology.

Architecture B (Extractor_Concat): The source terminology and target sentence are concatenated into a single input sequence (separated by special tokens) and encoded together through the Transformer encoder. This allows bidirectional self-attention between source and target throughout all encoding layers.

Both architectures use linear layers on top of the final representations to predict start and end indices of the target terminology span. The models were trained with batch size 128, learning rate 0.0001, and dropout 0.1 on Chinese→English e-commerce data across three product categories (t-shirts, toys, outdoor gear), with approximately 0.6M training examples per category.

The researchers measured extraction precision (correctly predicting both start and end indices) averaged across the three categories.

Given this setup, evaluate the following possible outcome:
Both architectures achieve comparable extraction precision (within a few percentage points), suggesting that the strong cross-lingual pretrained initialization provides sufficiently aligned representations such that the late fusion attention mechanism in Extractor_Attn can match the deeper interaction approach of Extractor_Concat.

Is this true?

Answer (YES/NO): NO